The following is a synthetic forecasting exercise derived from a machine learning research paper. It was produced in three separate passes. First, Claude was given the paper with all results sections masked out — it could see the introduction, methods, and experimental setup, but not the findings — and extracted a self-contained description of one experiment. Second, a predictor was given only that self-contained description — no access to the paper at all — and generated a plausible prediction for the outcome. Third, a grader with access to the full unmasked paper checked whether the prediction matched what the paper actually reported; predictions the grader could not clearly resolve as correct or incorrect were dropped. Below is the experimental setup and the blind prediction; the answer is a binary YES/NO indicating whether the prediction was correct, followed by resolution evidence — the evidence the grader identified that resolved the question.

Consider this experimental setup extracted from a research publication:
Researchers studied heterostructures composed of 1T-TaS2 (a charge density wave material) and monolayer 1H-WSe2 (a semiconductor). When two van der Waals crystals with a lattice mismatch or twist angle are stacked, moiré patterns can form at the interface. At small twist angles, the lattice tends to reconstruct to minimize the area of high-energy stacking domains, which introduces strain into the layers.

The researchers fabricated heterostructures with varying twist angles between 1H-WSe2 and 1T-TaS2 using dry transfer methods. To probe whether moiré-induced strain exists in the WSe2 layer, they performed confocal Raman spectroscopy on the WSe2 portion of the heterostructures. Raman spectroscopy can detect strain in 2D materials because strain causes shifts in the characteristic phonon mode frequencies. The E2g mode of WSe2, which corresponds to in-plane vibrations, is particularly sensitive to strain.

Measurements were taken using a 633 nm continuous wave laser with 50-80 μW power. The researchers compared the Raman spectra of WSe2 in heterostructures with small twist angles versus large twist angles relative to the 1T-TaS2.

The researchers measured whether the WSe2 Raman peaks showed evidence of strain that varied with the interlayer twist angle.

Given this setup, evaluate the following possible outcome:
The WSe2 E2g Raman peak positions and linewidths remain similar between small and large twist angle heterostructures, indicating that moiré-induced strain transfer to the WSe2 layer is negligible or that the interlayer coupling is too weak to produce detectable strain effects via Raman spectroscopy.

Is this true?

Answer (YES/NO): NO